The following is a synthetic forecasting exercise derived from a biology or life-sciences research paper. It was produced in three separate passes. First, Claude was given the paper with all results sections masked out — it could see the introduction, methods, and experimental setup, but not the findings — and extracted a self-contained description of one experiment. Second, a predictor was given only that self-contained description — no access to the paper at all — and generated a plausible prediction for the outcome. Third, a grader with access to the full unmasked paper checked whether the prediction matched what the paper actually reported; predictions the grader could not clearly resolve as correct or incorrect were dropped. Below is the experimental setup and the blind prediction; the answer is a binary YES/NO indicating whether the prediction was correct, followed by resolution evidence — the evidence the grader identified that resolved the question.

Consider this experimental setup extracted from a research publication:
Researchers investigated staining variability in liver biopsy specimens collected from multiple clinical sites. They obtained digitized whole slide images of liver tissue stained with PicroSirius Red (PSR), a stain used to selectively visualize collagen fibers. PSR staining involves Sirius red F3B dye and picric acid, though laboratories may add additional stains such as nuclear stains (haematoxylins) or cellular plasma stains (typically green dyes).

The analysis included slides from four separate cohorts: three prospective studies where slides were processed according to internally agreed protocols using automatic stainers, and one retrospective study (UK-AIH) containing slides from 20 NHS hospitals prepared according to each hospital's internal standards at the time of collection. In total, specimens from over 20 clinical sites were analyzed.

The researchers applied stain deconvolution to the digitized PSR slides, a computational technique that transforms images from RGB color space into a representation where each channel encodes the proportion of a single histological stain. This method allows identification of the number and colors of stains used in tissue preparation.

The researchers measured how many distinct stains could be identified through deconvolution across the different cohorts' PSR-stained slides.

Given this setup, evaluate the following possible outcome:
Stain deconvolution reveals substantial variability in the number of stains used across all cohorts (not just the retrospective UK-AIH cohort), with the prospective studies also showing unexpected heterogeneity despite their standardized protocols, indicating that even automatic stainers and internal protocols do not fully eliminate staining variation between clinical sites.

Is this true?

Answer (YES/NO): NO